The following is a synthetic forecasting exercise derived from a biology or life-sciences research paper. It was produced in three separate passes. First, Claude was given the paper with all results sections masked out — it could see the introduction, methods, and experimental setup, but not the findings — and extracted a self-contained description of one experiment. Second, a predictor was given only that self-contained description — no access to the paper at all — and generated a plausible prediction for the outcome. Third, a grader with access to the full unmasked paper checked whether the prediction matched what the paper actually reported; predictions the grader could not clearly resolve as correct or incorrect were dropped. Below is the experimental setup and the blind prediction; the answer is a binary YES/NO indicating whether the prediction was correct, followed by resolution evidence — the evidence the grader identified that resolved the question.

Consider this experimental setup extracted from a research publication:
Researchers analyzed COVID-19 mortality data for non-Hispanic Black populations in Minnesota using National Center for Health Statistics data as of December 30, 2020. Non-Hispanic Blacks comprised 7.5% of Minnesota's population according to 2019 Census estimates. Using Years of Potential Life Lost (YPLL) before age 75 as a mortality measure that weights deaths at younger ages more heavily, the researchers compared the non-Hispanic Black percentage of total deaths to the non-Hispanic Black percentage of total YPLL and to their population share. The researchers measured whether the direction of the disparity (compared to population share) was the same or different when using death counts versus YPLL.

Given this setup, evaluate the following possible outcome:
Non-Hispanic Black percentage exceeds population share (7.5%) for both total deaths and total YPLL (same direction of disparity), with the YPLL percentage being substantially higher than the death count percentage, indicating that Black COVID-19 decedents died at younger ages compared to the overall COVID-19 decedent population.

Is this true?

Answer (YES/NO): NO